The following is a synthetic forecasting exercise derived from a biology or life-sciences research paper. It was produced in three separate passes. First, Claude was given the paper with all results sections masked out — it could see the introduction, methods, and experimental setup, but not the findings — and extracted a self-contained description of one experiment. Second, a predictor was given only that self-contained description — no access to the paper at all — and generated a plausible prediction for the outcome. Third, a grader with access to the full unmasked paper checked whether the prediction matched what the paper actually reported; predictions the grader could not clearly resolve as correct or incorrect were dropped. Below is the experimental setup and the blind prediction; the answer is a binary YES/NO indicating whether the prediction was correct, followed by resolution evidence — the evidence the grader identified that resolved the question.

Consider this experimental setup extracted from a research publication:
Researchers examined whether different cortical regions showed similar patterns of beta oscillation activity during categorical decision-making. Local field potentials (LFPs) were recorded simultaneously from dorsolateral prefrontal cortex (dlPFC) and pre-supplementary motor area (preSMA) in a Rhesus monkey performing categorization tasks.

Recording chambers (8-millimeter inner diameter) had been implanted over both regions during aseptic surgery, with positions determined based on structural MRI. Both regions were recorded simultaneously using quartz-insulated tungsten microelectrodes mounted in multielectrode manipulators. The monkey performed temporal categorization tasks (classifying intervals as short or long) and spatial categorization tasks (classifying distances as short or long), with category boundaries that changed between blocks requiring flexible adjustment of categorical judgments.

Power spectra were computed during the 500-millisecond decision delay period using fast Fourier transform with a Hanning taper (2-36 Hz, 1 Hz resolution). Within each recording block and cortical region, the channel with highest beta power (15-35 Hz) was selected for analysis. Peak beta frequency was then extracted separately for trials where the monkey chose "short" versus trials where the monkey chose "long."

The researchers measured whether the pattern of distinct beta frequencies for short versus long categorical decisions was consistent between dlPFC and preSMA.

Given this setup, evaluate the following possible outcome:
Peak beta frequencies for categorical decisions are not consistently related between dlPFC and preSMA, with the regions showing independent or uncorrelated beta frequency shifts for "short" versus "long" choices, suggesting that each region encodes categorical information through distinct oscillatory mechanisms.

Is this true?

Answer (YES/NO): NO